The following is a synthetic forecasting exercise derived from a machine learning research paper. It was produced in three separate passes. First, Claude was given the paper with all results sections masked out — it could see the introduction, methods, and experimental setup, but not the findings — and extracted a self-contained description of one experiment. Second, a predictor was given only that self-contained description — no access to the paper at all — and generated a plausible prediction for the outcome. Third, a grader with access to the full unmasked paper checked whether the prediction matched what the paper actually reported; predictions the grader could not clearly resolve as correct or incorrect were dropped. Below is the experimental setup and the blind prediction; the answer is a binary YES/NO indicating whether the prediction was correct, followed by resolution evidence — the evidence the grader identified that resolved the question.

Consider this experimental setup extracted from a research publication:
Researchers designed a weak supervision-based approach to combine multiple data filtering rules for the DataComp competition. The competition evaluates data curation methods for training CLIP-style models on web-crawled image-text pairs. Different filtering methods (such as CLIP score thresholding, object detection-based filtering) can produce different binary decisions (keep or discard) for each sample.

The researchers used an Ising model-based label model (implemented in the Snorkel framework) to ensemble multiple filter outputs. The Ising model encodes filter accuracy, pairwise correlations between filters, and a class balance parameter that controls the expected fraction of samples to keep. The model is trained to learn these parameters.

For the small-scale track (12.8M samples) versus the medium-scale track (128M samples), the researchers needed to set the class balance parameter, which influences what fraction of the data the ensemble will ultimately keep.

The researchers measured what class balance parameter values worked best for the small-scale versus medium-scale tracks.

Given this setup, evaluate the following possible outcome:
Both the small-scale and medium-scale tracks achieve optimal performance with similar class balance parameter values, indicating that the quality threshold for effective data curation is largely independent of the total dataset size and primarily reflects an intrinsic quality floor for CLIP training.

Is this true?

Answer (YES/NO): NO